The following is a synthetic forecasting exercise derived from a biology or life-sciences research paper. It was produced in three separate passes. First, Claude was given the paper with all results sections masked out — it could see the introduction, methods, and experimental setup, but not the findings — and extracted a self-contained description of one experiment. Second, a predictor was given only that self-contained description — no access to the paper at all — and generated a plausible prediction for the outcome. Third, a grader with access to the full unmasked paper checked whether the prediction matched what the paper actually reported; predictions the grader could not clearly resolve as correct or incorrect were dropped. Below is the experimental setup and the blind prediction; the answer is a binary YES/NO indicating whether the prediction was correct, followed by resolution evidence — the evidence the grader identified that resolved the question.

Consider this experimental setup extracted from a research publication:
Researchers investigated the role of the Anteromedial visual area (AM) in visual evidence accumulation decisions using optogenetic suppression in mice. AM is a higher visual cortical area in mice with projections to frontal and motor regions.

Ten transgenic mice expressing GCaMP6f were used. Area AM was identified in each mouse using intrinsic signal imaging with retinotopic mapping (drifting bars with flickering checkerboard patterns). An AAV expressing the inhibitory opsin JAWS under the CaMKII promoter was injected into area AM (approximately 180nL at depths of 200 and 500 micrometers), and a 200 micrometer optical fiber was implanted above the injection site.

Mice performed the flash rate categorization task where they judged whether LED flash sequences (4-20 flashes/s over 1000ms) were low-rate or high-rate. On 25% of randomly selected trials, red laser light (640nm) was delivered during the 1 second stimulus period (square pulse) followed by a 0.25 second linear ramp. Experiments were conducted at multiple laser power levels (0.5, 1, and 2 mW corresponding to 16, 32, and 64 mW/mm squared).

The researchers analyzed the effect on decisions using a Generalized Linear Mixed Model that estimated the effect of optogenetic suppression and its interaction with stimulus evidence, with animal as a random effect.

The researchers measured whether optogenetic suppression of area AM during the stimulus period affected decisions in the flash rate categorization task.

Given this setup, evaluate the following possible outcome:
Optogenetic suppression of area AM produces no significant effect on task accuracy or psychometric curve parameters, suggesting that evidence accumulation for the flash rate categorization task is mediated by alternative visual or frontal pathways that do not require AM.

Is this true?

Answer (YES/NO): NO